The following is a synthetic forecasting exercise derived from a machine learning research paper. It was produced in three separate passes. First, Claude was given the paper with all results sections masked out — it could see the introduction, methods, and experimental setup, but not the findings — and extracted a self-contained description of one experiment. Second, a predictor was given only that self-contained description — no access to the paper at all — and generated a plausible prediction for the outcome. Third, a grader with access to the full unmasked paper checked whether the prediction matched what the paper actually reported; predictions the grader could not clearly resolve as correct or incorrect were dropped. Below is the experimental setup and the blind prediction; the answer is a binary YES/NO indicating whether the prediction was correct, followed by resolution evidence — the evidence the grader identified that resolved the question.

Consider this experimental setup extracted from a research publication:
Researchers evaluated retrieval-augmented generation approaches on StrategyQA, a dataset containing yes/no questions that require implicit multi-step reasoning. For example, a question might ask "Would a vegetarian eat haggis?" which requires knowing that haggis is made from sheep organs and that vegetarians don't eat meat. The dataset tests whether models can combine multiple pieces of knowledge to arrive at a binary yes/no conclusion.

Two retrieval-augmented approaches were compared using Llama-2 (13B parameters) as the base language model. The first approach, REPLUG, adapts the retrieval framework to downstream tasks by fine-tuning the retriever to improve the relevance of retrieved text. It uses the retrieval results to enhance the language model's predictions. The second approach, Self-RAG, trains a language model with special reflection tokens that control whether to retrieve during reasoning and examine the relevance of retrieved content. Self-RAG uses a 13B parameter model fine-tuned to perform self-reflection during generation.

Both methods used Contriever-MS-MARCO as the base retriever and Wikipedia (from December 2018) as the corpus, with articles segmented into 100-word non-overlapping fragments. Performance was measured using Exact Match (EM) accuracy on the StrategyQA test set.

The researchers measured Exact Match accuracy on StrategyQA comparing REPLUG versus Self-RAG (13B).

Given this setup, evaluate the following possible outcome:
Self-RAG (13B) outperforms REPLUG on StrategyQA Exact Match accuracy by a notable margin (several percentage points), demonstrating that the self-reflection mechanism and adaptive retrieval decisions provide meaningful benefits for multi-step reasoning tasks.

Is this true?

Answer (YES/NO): YES